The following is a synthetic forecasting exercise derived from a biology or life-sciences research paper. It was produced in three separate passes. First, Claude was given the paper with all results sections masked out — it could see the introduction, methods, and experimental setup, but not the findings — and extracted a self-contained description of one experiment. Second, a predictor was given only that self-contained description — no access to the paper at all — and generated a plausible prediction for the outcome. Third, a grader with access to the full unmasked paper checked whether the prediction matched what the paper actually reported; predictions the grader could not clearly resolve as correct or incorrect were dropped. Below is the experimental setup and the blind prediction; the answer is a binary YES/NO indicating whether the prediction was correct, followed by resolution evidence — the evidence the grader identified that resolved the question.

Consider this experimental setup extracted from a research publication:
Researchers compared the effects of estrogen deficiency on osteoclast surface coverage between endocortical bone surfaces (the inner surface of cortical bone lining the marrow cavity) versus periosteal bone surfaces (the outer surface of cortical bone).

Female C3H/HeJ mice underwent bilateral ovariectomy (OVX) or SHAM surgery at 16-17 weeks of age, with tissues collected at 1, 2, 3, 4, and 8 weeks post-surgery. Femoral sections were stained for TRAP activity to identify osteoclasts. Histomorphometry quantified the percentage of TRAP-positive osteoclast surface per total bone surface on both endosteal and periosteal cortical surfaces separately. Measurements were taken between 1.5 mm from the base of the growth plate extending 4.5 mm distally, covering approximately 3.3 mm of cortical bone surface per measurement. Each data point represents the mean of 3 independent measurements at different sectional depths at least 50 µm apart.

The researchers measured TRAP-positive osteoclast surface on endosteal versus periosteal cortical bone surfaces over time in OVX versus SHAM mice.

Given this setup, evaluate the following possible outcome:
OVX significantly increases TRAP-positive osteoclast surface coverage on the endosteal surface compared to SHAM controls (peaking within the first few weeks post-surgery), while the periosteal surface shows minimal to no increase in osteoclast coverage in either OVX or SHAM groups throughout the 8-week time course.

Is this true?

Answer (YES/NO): YES